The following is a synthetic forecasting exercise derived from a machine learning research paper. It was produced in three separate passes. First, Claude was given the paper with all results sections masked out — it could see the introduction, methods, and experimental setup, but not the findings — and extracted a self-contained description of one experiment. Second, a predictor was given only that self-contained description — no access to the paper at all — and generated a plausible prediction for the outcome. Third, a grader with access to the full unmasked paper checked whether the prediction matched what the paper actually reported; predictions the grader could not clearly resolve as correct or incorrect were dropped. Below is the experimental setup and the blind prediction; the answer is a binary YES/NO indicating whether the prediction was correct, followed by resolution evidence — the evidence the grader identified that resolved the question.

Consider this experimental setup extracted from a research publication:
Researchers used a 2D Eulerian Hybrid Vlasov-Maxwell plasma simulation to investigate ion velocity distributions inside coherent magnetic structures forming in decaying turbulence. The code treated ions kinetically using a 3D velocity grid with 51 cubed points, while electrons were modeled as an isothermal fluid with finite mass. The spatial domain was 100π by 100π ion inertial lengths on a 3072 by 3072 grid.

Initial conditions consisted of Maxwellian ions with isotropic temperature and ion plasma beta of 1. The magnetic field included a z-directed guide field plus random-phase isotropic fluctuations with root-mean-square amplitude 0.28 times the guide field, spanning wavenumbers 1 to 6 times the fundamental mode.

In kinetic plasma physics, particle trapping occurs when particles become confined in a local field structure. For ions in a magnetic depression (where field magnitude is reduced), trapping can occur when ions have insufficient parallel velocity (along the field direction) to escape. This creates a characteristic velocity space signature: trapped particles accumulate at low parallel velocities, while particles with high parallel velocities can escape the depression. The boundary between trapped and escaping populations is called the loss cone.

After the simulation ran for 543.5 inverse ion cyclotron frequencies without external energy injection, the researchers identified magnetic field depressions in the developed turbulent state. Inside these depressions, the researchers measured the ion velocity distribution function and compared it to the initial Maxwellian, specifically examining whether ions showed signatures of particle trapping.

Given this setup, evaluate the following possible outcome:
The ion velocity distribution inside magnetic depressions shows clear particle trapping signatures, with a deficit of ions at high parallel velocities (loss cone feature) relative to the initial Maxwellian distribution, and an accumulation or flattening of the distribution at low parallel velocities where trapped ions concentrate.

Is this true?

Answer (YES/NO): YES